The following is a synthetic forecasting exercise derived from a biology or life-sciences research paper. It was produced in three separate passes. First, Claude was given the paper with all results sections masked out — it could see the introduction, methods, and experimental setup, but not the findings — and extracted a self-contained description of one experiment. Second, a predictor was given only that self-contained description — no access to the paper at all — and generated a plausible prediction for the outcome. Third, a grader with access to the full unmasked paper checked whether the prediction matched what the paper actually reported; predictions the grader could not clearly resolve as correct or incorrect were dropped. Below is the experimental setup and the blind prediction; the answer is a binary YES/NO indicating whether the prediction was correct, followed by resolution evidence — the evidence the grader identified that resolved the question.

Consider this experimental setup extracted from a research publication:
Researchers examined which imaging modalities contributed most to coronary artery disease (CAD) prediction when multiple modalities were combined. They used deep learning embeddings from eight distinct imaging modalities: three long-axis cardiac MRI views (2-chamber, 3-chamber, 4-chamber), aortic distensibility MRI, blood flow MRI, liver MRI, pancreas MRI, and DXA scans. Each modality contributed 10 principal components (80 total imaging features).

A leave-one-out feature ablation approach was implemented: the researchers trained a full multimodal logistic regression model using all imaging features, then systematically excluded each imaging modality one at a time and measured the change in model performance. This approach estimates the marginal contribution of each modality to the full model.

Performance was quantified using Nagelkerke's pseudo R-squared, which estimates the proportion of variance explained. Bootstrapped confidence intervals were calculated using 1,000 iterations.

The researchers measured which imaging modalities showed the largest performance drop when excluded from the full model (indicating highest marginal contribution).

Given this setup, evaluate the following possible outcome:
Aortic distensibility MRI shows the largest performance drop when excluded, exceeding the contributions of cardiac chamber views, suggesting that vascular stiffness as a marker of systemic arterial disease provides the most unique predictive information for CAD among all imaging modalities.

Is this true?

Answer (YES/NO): NO